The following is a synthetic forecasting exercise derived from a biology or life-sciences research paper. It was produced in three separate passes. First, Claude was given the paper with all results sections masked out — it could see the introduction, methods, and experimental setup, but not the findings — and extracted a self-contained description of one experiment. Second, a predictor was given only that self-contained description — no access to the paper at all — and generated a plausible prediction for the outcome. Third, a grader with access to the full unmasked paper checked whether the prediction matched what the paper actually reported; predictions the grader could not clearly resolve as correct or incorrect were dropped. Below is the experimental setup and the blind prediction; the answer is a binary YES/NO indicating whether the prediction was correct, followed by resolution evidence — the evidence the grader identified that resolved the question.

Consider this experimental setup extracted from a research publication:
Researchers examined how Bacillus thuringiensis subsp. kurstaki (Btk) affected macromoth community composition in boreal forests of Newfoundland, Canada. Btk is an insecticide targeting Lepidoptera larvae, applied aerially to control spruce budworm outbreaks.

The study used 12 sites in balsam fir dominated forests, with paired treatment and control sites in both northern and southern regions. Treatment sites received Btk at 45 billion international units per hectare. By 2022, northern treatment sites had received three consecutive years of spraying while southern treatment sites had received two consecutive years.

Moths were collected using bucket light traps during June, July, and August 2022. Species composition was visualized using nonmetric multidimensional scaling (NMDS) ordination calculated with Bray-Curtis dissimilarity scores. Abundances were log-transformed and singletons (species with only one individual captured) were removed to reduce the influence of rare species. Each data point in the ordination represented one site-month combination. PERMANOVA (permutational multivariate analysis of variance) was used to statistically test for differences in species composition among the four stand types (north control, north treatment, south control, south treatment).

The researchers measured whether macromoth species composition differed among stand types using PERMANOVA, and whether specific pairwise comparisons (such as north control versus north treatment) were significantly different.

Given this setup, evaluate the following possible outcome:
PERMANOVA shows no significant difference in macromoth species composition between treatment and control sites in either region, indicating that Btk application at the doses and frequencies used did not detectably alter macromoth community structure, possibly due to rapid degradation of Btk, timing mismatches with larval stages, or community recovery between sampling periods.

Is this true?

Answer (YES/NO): NO